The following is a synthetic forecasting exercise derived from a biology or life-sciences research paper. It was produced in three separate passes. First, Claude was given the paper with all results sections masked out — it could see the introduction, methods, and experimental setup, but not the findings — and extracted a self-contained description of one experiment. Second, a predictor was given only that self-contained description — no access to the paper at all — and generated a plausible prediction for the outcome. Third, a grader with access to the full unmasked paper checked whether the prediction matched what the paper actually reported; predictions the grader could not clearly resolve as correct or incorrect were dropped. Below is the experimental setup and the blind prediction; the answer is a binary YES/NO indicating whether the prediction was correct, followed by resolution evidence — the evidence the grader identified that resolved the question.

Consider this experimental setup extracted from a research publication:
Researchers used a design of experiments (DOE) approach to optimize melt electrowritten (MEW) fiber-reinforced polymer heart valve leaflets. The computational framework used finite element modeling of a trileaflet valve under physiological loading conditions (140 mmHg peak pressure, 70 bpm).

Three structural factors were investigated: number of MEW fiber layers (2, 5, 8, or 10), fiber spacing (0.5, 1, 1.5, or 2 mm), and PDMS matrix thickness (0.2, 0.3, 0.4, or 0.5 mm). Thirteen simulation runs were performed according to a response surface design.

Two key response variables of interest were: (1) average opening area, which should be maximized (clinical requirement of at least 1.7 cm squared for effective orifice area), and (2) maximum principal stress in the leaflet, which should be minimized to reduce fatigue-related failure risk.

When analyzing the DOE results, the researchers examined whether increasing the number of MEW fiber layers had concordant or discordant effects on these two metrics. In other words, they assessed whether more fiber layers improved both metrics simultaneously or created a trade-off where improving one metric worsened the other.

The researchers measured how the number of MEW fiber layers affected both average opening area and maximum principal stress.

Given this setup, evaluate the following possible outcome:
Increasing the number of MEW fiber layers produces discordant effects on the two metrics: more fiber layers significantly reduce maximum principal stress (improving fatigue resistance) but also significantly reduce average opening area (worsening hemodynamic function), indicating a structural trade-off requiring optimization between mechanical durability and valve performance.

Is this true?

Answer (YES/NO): NO